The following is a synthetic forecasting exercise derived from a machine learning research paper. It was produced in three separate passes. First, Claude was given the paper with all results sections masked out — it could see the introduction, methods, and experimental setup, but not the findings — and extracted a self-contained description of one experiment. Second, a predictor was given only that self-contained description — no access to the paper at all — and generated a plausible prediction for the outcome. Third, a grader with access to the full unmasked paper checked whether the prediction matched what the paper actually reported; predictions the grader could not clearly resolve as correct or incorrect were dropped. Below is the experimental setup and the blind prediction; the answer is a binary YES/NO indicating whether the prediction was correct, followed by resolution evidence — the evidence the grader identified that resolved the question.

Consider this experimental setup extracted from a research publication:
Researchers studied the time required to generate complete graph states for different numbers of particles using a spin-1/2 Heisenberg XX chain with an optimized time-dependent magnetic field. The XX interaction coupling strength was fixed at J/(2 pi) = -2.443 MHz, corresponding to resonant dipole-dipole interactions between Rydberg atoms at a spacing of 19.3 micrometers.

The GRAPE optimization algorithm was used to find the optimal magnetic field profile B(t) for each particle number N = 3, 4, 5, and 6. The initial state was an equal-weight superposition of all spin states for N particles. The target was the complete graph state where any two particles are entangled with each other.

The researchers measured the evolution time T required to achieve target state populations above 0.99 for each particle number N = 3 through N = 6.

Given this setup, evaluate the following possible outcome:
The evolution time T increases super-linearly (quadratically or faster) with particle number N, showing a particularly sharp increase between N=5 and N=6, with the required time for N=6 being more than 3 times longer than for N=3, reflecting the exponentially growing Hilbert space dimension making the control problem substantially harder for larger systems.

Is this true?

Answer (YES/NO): NO